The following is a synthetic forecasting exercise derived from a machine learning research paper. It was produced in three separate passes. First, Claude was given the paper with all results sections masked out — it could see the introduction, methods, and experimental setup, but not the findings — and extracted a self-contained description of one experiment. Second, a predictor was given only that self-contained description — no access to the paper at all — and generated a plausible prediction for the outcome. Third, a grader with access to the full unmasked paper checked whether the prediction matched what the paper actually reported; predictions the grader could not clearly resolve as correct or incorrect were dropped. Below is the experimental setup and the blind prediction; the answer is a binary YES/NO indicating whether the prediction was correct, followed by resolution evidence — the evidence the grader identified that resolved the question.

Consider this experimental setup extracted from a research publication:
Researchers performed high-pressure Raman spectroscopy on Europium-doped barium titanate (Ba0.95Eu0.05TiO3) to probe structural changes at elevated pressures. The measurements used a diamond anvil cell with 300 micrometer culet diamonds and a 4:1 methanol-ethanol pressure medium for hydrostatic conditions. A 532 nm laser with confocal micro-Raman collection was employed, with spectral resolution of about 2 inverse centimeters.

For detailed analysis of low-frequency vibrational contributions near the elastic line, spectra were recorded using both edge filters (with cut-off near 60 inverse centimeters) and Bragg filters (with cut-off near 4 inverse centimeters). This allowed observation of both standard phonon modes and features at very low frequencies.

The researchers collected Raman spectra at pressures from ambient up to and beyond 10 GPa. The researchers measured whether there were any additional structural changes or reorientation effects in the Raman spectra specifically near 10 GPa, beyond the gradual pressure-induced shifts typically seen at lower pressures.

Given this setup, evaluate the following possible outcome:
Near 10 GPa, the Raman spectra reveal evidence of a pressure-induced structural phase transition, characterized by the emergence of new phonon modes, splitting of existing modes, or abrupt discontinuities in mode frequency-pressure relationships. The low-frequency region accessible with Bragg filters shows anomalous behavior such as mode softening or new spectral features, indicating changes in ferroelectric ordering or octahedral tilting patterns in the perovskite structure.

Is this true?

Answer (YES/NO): YES